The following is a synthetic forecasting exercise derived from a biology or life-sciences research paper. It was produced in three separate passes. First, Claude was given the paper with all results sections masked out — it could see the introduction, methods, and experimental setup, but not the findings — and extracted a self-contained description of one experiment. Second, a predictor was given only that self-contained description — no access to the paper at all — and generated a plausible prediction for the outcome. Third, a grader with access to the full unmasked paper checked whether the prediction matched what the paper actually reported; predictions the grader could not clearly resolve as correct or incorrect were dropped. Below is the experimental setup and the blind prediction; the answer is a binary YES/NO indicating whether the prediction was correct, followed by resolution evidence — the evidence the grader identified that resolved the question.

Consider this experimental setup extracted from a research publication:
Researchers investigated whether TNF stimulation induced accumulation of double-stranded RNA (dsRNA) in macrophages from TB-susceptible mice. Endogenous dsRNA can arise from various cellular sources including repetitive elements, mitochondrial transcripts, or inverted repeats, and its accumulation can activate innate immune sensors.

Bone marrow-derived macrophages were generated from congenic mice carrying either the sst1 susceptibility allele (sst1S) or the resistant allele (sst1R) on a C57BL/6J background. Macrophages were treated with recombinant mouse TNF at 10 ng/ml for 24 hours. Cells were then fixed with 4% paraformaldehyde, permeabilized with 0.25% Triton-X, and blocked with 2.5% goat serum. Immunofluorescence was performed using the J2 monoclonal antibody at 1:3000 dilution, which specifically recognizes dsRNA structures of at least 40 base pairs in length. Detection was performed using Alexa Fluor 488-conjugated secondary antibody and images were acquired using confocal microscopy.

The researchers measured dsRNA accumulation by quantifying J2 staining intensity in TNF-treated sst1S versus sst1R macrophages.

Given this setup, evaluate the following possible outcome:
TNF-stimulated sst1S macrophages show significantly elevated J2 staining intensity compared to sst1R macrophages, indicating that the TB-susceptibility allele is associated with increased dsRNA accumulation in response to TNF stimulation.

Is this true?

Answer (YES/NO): NO